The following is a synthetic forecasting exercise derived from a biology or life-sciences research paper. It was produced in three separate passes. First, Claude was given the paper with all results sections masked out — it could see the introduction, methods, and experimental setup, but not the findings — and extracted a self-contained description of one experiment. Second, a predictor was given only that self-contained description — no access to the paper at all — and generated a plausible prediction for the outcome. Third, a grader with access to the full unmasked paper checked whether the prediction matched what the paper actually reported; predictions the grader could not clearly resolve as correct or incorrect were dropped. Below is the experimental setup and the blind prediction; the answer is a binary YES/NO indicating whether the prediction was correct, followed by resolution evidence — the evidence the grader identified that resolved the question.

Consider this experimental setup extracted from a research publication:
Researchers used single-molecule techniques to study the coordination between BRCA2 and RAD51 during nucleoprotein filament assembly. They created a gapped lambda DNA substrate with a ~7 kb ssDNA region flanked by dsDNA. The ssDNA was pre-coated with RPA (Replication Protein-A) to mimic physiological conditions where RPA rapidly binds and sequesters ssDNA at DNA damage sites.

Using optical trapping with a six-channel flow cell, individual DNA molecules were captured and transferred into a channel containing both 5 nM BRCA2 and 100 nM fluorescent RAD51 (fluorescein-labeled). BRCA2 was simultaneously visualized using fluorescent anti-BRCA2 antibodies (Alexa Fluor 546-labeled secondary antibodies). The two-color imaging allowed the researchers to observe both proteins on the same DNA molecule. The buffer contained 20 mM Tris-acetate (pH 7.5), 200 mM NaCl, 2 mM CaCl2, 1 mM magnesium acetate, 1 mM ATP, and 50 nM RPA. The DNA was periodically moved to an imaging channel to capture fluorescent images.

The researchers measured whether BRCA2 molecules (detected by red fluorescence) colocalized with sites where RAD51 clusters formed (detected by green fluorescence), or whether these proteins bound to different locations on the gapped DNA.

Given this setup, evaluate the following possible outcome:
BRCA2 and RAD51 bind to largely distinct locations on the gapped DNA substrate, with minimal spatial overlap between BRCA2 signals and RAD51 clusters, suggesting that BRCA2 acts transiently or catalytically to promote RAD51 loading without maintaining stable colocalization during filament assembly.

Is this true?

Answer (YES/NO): NO